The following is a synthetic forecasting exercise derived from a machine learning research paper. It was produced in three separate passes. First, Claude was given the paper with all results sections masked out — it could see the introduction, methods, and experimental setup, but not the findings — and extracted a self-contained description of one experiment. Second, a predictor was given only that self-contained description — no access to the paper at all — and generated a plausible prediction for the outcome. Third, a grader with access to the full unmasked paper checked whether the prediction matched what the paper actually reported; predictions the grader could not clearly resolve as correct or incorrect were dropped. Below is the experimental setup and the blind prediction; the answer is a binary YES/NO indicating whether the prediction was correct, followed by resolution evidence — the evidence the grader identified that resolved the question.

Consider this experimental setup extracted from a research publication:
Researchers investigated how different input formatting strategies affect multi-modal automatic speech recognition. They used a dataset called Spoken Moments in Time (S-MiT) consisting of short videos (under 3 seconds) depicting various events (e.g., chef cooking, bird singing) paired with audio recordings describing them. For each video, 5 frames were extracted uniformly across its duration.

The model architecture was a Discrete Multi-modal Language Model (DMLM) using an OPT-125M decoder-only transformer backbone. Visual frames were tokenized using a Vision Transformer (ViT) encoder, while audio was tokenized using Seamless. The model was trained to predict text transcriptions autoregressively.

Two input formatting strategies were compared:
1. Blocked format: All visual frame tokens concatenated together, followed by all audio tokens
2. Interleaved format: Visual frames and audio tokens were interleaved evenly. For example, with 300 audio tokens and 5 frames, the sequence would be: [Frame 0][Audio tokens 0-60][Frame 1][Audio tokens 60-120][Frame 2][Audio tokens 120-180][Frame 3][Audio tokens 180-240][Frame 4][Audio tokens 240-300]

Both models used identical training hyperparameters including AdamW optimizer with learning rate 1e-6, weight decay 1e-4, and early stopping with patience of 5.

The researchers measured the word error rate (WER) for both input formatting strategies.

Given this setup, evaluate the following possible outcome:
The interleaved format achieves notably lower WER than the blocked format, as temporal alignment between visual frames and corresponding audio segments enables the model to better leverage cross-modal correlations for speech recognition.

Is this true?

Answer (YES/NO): NO